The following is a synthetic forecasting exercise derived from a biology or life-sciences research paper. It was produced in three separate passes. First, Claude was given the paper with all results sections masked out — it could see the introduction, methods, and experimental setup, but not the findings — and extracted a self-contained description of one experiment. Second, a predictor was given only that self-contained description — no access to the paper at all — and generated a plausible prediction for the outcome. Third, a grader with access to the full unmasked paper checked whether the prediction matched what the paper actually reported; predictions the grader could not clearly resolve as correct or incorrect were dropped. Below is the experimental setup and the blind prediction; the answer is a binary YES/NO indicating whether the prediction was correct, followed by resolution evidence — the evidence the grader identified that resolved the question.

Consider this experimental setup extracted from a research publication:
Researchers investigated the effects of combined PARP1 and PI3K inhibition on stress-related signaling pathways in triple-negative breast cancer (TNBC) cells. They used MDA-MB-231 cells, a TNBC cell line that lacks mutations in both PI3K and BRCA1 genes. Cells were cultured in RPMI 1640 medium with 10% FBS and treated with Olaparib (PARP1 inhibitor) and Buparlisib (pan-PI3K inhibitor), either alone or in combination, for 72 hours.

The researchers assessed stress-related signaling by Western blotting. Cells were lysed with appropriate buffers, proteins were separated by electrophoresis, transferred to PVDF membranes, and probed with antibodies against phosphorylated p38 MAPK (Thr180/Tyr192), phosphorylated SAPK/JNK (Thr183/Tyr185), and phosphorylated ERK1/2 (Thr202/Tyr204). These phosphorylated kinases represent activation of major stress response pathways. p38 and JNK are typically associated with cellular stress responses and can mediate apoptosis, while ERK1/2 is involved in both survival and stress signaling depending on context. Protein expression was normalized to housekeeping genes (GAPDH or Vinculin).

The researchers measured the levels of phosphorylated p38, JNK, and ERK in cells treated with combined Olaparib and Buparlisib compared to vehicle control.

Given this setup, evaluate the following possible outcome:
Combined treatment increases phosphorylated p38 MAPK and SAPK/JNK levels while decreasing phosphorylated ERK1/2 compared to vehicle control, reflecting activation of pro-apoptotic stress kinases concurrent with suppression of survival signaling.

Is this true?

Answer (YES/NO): NO